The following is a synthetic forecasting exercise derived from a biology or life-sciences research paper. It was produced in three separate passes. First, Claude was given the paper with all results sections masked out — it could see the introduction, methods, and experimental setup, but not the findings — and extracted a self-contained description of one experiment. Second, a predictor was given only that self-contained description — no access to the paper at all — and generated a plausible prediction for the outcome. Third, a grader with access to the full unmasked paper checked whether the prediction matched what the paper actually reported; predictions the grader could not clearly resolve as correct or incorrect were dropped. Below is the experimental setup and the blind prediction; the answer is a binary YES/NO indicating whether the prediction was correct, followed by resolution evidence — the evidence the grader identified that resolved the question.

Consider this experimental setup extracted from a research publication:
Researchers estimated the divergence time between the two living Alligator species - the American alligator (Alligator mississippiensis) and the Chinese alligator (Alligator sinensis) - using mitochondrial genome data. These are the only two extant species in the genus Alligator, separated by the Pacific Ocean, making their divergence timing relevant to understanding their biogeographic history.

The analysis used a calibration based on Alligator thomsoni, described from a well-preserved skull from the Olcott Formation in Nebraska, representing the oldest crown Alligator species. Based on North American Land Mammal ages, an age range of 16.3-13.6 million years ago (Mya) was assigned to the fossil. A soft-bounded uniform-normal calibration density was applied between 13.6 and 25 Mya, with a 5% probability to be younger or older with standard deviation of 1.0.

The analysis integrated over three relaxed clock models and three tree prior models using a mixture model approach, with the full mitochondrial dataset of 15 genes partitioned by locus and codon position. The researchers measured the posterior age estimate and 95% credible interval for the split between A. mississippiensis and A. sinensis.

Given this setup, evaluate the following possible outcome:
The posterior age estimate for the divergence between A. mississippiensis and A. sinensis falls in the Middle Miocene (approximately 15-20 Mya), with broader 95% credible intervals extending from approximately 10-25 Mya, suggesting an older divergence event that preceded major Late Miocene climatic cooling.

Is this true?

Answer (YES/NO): NO